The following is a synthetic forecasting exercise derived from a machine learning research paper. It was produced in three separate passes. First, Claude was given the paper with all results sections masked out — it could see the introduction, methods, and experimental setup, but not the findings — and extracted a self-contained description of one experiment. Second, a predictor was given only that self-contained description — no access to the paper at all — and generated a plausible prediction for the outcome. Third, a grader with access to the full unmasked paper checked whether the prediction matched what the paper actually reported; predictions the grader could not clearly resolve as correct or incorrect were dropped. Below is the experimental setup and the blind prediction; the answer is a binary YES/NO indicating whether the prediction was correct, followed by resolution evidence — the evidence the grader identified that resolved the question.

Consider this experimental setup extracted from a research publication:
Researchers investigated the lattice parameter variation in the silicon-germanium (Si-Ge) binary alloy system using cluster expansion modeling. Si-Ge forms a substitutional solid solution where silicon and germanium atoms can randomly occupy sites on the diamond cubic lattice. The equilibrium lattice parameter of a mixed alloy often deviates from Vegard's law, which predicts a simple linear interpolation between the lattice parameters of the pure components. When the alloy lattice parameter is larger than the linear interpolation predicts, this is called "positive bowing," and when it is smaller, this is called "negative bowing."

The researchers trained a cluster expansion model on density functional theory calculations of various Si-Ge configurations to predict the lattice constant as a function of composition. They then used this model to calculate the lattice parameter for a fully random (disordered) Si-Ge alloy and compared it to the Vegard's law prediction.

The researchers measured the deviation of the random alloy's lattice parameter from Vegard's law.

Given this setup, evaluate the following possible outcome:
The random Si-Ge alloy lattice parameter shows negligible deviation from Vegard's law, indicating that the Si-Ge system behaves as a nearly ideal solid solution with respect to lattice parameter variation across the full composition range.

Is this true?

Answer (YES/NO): NO